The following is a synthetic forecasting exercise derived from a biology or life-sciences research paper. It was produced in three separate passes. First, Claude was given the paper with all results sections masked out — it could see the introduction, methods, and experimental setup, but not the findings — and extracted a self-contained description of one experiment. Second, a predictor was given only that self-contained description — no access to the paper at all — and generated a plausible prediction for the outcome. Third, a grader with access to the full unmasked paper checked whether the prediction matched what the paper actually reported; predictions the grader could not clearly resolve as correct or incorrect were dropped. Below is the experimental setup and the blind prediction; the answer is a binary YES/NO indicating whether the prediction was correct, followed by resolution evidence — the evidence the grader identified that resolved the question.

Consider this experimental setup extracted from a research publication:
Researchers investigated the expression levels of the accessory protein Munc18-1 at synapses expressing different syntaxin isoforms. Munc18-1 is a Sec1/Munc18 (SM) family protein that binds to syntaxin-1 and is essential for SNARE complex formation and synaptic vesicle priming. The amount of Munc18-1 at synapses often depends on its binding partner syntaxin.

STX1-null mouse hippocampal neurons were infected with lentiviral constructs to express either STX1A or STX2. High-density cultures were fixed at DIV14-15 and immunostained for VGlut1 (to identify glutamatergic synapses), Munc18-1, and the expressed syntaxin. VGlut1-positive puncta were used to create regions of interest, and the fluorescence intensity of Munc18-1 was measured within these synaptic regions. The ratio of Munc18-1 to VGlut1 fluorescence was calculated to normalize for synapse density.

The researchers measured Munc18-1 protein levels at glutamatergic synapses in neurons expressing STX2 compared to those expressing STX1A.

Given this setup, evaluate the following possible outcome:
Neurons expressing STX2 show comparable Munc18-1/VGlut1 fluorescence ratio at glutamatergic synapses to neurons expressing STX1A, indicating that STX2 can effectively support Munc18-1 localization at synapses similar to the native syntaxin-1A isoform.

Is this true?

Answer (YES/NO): NO